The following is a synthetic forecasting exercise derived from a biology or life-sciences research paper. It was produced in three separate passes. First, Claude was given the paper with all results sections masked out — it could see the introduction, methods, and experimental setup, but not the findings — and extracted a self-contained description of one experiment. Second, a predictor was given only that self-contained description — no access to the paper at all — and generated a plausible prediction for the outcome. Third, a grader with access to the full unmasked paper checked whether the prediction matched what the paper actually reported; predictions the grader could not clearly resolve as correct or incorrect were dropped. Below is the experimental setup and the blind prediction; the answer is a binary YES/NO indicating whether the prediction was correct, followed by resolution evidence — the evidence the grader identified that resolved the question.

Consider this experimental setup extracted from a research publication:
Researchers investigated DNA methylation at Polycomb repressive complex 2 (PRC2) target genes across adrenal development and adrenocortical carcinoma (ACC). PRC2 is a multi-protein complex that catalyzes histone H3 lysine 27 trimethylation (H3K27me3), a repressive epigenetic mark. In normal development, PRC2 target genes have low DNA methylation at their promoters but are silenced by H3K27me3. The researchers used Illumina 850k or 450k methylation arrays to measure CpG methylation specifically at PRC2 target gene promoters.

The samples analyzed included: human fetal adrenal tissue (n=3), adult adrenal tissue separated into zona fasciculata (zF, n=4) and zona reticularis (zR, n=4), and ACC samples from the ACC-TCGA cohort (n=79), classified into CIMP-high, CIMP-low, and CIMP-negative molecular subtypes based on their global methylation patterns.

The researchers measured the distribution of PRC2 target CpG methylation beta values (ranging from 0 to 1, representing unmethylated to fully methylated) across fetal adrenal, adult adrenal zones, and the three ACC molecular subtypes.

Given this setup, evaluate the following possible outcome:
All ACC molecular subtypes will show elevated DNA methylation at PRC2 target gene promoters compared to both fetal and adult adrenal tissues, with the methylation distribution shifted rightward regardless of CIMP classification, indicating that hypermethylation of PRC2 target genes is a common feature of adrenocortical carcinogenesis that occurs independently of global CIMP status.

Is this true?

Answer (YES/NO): NO